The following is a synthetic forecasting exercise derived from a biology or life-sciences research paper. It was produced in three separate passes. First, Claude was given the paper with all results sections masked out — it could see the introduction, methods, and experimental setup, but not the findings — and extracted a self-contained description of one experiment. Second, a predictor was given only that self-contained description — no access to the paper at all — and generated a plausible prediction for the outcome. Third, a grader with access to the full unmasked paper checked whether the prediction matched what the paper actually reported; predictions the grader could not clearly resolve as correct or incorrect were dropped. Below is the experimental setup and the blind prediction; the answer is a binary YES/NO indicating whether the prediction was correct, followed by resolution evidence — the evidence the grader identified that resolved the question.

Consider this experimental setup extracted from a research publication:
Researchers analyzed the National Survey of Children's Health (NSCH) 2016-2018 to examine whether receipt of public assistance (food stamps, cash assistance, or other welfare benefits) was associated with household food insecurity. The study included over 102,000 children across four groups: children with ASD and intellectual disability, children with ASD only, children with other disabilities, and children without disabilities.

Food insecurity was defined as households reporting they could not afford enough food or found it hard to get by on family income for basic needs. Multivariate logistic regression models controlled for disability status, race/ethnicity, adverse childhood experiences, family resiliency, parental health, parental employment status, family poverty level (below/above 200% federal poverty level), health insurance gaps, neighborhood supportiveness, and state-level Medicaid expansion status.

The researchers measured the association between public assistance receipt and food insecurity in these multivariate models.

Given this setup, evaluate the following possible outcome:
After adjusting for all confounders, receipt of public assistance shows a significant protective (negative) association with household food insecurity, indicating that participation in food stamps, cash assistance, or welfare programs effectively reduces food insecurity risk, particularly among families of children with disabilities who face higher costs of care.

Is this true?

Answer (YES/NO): NO